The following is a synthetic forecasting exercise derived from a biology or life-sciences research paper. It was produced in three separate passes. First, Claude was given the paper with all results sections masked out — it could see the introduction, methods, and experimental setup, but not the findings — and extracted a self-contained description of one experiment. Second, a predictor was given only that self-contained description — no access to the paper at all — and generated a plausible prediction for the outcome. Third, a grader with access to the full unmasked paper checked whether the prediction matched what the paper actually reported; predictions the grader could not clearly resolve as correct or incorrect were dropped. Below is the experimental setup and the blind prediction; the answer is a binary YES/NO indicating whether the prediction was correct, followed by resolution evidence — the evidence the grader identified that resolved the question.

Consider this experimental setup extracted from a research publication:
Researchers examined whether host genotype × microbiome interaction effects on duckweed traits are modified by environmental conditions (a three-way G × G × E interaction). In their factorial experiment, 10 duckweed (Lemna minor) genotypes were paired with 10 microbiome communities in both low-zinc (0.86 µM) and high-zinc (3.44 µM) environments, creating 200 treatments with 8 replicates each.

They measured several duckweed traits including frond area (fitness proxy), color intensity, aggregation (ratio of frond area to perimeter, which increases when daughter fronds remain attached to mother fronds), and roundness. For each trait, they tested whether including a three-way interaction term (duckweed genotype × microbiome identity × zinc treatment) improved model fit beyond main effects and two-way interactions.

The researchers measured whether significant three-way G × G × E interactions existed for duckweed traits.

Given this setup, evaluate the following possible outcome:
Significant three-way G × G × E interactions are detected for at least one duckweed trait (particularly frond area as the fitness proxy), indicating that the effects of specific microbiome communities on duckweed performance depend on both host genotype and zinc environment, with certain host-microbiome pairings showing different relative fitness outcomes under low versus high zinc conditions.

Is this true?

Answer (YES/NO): NO